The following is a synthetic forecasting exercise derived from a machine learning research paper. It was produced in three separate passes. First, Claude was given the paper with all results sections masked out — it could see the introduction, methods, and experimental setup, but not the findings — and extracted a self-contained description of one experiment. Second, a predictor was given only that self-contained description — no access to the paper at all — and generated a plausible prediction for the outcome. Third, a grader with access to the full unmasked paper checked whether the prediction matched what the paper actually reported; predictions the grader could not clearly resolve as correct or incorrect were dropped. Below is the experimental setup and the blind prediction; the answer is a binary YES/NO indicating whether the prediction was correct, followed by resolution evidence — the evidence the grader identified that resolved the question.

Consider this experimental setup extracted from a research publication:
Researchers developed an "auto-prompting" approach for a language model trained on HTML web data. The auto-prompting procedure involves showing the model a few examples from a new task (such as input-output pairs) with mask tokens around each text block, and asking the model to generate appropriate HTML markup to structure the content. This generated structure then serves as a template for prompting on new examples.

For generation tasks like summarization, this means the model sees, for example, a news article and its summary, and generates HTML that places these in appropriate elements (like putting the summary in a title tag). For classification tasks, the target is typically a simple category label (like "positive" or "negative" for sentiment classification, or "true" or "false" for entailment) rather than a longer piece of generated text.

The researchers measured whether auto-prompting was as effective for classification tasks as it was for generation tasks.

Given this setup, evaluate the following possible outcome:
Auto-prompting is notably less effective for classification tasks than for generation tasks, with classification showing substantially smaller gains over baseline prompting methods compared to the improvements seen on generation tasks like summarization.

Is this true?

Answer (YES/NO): YES